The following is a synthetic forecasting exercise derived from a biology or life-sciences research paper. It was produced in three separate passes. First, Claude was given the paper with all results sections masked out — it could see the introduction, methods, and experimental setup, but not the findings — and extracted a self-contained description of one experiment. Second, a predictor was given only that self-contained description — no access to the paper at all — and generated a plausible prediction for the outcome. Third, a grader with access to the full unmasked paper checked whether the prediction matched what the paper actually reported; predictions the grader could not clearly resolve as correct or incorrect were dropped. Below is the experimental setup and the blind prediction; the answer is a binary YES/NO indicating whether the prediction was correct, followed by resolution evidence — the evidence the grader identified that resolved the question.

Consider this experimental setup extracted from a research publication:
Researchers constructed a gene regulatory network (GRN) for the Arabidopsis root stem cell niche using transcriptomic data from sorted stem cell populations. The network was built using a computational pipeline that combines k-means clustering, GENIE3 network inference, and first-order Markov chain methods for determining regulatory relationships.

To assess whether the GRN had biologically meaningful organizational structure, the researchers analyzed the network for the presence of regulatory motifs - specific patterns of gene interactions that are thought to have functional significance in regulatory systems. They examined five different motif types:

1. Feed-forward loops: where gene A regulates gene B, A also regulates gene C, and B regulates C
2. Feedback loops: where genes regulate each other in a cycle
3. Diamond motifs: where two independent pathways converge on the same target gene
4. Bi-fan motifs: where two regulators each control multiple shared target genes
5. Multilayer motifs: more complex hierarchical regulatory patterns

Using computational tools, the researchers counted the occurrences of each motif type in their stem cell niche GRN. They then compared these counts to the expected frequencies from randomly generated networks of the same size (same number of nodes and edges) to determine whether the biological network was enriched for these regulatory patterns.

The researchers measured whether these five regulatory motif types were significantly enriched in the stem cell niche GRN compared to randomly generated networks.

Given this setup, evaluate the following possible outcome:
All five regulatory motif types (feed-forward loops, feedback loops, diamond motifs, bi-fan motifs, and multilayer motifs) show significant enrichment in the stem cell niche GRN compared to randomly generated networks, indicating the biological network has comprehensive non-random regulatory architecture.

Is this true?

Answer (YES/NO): YES